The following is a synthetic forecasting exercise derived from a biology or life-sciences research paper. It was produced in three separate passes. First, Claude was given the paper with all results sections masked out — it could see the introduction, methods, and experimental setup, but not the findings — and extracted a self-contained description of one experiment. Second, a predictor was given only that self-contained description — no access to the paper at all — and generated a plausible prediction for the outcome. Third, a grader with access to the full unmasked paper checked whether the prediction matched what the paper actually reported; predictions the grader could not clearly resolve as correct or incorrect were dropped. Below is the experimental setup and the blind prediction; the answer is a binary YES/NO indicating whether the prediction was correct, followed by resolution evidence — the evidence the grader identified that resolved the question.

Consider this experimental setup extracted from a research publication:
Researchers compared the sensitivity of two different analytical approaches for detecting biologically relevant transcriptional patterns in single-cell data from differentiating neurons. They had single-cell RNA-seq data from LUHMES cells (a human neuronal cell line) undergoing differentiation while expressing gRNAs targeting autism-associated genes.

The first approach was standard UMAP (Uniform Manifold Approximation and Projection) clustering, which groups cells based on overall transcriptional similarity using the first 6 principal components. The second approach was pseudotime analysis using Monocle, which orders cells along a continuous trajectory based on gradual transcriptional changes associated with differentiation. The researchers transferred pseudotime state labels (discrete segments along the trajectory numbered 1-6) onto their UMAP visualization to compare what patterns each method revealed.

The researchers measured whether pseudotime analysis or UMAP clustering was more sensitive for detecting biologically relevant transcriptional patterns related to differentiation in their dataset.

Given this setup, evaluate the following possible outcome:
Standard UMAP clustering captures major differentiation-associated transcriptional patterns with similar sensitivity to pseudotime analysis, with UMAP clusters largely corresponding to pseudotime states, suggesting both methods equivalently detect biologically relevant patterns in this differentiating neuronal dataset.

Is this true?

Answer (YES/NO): NO